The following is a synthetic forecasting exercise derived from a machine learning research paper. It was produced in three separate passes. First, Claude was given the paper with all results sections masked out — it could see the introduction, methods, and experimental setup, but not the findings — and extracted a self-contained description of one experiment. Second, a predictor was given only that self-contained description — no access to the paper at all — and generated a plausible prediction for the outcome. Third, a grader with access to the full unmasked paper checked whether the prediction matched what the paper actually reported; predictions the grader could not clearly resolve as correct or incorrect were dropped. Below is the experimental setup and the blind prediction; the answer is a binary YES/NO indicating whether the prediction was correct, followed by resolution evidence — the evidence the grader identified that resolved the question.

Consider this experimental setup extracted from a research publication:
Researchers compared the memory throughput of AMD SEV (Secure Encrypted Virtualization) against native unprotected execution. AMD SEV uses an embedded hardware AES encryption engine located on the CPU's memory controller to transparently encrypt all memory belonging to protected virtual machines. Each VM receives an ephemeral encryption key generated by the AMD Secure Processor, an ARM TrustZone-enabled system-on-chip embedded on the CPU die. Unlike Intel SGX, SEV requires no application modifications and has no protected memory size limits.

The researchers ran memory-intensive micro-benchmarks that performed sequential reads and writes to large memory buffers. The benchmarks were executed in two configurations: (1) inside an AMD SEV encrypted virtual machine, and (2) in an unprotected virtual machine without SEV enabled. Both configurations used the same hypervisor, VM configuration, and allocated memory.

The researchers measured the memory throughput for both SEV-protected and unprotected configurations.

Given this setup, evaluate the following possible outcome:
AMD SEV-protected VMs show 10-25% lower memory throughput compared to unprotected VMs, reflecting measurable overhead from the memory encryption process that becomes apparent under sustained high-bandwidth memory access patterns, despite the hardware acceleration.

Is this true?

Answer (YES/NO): NO